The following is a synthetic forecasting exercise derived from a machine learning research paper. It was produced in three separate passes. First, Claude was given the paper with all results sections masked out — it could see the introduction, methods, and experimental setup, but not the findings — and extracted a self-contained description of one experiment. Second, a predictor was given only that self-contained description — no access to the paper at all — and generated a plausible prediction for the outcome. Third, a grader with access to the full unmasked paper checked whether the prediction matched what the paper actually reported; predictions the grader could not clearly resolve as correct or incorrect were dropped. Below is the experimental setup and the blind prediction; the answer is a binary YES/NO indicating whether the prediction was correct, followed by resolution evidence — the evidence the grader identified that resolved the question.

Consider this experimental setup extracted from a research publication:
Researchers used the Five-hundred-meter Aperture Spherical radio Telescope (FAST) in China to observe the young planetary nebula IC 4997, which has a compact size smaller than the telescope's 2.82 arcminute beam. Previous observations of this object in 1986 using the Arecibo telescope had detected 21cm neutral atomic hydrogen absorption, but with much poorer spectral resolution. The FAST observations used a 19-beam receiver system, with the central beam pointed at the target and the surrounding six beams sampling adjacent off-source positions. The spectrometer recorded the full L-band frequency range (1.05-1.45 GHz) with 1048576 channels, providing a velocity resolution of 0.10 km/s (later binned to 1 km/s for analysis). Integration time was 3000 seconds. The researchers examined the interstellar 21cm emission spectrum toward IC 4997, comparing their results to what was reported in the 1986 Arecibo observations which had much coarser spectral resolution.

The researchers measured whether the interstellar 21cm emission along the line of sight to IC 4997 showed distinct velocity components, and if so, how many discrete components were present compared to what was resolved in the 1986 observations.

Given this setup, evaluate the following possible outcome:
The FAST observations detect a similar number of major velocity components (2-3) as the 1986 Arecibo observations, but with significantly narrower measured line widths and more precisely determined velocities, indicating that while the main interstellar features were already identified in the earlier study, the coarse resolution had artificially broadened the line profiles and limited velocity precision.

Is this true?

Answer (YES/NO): NO